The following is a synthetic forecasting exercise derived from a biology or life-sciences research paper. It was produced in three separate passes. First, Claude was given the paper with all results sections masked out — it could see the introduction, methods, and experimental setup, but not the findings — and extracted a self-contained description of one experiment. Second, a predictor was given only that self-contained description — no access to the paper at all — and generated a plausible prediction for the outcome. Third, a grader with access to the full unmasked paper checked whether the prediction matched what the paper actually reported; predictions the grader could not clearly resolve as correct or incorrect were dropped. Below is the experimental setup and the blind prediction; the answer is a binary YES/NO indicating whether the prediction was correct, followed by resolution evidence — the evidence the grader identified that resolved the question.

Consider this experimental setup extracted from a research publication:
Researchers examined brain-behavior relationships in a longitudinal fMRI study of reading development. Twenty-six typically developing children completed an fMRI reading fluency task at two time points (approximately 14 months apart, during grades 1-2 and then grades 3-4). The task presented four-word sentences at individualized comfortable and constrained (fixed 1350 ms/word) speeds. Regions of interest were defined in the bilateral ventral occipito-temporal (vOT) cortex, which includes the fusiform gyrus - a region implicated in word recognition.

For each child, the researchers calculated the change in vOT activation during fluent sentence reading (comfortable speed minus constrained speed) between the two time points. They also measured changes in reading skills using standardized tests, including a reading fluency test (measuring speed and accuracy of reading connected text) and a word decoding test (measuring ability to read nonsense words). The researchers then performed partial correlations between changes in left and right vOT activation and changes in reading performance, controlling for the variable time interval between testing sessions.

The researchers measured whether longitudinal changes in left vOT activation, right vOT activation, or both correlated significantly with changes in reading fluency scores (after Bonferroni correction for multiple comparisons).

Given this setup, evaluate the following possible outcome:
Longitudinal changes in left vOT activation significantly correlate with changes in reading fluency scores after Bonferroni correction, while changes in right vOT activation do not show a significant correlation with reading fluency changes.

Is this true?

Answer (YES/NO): YES